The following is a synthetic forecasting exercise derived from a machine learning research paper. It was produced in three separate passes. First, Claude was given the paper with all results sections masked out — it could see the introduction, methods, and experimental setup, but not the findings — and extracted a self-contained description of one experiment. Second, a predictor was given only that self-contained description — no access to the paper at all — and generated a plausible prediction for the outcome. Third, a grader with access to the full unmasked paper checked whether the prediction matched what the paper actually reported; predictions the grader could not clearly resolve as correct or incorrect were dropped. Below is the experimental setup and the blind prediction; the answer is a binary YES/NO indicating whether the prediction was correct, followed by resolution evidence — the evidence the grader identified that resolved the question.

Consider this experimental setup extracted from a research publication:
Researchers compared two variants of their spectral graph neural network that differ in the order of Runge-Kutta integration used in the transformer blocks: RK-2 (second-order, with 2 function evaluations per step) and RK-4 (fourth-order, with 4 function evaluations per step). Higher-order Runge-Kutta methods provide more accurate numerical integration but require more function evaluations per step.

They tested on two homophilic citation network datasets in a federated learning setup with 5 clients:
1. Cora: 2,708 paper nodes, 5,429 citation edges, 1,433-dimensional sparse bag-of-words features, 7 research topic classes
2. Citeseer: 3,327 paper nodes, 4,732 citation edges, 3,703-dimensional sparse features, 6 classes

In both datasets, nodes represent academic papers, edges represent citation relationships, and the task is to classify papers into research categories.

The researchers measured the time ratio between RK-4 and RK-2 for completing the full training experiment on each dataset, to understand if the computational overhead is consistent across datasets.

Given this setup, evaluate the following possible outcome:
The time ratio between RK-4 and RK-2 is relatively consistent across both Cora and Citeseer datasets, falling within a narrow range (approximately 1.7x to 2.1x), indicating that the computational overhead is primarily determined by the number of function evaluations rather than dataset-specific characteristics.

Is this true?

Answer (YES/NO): NO